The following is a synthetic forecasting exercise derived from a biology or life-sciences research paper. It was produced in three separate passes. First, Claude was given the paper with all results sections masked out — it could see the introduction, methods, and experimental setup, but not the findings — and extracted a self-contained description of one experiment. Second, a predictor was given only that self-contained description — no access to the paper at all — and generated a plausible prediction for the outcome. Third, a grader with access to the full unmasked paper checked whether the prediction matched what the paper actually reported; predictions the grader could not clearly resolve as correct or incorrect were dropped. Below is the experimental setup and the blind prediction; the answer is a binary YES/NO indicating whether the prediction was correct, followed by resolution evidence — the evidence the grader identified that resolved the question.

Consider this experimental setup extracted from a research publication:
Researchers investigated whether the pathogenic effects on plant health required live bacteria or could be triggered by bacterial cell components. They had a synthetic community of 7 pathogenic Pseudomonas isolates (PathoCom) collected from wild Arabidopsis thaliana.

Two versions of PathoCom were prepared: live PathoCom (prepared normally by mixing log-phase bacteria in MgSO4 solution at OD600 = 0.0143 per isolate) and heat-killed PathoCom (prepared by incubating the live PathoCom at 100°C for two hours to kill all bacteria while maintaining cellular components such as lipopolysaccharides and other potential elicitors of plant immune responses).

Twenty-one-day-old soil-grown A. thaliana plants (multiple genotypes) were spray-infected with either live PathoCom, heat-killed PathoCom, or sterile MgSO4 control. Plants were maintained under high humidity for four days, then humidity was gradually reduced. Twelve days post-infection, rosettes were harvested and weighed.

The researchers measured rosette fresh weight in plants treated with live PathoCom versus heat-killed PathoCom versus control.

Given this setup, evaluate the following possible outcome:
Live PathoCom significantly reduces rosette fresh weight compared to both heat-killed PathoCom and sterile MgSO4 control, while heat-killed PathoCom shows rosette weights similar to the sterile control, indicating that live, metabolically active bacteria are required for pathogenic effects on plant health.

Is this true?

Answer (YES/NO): NO